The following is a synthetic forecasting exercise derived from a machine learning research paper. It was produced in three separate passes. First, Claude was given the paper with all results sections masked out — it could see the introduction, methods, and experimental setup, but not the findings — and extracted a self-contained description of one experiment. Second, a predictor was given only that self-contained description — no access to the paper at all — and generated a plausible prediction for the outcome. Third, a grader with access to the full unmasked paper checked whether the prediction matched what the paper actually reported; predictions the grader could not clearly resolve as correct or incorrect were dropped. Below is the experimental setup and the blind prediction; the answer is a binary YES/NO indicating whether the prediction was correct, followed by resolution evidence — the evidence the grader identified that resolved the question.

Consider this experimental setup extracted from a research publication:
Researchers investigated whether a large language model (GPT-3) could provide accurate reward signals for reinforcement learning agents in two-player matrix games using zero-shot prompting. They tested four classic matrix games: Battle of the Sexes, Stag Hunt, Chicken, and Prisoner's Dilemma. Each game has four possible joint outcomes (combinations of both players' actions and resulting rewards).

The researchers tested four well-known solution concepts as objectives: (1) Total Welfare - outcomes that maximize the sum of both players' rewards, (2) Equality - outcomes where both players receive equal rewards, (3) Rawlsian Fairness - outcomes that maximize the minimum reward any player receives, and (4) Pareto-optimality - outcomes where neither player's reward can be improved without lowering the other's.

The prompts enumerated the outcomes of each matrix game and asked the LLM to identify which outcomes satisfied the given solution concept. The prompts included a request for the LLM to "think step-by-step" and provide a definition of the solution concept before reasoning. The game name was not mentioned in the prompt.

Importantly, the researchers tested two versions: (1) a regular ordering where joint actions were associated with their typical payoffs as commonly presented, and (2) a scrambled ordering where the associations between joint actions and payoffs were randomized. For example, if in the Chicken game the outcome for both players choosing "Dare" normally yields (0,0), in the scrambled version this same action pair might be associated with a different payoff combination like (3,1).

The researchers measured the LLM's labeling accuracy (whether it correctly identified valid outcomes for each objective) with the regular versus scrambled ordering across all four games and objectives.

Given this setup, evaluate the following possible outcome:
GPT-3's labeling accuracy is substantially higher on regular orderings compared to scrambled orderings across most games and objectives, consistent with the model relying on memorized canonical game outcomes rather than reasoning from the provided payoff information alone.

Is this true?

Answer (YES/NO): YES